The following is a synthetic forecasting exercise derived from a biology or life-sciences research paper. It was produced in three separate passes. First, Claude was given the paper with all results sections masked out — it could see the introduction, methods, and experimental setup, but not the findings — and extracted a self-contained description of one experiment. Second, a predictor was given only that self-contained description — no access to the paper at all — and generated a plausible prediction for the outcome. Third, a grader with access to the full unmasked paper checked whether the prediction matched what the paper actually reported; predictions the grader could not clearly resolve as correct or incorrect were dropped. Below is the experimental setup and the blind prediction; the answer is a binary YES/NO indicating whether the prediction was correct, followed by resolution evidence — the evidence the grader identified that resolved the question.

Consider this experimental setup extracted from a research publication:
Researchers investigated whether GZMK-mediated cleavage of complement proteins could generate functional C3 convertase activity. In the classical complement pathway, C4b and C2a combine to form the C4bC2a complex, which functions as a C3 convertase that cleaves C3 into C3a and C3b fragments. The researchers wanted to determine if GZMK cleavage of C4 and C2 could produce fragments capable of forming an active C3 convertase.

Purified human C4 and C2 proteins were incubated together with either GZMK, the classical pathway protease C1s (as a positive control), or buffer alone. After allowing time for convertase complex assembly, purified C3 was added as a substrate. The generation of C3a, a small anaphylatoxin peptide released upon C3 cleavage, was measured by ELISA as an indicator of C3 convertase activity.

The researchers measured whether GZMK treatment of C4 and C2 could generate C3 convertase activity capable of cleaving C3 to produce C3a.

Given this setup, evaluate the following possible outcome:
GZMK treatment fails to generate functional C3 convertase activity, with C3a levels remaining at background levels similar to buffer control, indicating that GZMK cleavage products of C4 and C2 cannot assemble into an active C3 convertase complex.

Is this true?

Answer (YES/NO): NO